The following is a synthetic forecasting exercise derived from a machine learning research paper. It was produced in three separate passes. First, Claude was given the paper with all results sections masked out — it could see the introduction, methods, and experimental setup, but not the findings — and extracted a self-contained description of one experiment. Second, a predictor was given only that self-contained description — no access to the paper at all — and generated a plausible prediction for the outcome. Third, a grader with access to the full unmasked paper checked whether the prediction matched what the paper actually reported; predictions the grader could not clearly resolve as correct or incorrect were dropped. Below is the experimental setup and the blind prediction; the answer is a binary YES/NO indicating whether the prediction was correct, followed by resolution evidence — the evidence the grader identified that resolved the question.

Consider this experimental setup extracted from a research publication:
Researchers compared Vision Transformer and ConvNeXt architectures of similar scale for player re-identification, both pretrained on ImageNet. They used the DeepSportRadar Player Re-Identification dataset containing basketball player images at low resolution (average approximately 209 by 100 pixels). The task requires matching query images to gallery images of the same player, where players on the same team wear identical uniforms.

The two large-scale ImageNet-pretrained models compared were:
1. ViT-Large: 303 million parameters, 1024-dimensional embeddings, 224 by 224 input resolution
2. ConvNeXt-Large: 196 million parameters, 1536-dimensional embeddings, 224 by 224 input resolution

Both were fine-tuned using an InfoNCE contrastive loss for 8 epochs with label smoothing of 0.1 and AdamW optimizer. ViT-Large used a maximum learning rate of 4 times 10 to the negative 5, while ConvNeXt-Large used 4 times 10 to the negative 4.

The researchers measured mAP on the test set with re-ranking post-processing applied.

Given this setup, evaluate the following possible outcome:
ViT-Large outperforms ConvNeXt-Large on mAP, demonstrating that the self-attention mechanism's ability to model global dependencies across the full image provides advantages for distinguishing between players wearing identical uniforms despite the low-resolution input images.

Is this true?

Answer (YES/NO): YES